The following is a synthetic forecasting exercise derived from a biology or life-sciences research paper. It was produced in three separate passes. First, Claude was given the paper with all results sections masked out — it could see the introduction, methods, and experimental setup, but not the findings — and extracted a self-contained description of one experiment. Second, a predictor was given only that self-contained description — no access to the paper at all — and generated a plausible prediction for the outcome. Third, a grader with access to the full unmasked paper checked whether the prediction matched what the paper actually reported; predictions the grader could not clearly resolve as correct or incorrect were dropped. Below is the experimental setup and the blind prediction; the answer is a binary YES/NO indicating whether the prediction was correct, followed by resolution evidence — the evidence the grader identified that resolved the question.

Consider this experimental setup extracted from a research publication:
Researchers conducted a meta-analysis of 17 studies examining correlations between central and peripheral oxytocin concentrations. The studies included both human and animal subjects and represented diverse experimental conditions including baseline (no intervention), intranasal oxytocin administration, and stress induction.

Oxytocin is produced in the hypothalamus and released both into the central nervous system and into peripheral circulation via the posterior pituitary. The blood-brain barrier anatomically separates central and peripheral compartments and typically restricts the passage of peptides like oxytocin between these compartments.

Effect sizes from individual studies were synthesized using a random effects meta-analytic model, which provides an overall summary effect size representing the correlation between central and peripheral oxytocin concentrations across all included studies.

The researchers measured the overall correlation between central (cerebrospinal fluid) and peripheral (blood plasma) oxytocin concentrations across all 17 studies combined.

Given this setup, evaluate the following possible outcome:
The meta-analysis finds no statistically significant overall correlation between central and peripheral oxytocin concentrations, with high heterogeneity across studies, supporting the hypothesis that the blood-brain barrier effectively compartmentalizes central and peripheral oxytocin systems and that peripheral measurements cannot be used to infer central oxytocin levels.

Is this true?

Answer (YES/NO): NO